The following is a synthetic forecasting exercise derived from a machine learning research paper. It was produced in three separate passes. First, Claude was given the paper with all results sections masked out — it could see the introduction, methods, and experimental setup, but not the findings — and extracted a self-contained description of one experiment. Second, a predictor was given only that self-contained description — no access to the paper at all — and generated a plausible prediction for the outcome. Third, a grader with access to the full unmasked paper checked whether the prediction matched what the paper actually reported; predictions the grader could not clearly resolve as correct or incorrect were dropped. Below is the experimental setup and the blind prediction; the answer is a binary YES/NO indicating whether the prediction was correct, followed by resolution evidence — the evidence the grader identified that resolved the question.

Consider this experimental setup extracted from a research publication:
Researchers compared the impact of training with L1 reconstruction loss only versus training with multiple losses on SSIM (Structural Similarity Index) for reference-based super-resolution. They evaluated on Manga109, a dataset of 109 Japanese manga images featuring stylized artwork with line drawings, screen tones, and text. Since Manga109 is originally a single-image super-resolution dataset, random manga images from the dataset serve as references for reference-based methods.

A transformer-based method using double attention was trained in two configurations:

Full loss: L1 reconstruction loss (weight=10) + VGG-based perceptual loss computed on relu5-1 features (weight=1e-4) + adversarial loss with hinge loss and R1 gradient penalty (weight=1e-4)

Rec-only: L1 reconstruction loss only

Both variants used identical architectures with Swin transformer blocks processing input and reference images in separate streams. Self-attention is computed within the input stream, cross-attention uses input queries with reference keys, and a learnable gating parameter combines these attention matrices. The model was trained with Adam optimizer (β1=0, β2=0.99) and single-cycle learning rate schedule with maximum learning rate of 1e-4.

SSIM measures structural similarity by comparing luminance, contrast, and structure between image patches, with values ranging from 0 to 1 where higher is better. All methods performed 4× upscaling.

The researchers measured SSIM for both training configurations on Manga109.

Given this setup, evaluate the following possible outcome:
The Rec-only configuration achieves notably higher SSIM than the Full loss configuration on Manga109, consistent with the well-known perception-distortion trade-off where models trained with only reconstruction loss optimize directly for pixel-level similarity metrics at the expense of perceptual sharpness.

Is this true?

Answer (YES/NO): NO